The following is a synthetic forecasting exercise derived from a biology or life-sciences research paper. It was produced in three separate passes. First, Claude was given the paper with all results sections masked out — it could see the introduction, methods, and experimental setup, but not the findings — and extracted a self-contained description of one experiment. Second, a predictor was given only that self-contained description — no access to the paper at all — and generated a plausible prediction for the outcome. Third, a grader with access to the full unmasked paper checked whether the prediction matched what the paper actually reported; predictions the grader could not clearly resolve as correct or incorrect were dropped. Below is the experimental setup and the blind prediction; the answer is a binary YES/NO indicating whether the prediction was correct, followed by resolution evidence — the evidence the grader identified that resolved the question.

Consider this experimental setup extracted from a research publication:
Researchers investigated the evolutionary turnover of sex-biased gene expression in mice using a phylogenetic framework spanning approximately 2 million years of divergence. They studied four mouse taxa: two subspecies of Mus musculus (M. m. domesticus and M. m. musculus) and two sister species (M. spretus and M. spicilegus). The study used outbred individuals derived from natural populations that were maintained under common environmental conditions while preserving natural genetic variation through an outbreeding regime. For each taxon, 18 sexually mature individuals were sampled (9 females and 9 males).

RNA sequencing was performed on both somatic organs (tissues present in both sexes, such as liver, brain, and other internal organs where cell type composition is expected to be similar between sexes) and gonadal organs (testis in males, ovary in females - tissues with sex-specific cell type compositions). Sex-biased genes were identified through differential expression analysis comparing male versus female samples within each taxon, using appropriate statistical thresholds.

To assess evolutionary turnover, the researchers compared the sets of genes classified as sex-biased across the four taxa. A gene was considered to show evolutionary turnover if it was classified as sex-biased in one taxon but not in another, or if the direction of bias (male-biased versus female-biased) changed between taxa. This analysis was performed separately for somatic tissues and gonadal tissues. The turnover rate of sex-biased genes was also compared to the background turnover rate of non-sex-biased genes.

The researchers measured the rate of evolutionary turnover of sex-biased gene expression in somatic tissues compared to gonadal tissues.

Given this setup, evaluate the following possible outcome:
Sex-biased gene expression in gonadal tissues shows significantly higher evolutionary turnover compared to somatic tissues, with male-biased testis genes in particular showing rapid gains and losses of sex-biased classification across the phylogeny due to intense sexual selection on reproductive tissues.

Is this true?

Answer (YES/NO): NO